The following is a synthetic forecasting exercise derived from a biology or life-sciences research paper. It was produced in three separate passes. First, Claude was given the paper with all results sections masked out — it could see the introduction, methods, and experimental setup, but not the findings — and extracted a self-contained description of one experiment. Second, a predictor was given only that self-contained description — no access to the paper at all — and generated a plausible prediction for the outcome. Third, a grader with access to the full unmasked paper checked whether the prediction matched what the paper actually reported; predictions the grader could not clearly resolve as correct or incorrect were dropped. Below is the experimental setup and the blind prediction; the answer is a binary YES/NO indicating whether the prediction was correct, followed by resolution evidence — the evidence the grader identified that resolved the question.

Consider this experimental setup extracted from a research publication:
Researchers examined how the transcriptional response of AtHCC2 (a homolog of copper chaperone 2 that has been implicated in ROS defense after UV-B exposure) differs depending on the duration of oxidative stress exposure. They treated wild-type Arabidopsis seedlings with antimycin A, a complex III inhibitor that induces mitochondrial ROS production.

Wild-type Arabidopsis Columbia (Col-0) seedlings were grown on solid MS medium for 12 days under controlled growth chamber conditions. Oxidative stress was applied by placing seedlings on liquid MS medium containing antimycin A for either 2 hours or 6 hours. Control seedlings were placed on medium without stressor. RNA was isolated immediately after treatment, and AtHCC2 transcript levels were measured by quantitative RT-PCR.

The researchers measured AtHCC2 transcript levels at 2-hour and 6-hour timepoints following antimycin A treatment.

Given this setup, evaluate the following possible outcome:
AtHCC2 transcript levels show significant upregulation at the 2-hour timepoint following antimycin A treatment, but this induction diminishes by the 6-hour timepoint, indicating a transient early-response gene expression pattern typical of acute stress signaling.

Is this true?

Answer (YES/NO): NO